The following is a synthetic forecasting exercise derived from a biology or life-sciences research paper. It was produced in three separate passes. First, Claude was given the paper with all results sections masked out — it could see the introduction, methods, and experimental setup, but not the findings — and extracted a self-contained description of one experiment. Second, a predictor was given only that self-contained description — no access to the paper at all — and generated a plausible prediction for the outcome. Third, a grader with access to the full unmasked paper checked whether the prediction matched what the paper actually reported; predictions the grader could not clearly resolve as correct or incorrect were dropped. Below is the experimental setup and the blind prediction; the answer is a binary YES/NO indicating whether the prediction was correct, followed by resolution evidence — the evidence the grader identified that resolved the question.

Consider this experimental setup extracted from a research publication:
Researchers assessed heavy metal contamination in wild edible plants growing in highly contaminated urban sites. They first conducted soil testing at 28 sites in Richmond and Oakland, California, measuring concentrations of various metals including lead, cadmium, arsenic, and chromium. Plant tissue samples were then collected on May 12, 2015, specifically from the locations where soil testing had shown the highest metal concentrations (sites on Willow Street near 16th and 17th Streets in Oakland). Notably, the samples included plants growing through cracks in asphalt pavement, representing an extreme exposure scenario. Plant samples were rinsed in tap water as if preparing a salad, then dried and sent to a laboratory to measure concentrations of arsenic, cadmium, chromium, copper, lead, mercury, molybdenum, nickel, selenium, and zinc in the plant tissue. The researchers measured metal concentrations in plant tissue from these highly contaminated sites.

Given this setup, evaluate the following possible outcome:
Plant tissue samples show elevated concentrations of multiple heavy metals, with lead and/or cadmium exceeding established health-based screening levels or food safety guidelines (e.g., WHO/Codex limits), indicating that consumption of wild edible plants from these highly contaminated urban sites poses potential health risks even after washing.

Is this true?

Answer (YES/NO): NO